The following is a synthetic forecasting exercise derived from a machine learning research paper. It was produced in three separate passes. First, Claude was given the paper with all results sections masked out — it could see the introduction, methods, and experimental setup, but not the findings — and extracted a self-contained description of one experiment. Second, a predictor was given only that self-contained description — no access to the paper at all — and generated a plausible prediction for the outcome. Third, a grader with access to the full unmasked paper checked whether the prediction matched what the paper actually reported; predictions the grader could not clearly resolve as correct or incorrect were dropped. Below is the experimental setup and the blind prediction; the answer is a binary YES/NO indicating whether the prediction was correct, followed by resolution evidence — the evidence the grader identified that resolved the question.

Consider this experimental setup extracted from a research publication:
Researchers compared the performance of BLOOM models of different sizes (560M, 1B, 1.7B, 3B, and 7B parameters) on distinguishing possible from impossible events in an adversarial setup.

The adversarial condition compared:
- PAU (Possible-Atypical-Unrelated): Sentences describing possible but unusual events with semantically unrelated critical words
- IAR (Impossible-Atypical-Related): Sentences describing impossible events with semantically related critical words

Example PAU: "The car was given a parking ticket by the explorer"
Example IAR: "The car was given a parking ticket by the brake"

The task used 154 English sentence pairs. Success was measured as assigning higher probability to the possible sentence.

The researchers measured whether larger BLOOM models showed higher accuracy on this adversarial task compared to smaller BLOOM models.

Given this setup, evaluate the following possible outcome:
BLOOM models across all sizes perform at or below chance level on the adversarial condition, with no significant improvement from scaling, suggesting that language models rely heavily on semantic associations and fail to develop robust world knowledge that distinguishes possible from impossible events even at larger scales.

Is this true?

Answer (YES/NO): YES